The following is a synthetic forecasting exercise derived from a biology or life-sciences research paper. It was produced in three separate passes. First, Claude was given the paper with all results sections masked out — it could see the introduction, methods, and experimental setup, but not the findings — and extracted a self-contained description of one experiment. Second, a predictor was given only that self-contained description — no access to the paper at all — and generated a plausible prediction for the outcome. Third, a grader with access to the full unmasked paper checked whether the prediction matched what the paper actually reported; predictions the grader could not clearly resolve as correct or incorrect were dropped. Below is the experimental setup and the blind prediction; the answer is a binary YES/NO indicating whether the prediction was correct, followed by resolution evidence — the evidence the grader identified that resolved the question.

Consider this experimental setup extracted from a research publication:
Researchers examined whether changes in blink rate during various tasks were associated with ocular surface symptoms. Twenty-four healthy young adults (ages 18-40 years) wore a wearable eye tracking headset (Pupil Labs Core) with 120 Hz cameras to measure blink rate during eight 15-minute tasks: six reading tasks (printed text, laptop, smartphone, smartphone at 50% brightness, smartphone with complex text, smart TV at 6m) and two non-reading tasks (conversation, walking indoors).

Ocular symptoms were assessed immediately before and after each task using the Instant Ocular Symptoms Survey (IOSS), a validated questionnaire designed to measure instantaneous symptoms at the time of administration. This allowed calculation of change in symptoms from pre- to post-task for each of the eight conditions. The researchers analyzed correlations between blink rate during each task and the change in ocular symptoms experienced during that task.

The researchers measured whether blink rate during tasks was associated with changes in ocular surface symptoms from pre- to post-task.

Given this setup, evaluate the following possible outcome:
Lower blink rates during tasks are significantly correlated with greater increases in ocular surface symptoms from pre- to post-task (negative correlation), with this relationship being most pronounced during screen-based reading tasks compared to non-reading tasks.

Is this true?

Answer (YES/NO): NO